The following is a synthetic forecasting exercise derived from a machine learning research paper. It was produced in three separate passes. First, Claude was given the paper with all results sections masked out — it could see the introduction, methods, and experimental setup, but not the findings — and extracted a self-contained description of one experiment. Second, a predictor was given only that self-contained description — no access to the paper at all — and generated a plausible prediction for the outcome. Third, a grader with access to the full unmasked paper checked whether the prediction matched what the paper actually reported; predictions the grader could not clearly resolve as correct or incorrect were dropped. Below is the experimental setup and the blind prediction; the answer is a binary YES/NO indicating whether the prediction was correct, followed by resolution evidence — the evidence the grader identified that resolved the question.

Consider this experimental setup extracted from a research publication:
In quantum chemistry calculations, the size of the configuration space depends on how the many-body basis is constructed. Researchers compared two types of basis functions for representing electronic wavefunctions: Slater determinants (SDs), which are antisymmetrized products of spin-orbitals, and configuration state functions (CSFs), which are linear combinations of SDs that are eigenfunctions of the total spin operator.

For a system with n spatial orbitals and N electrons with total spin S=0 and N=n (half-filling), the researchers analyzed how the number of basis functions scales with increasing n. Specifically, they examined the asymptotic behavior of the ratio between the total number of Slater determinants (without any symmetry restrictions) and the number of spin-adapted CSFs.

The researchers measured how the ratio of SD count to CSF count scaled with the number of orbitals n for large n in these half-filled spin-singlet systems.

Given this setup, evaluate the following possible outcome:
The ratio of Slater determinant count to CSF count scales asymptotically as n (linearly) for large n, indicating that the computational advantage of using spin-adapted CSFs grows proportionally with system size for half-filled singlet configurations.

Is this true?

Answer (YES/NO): NO